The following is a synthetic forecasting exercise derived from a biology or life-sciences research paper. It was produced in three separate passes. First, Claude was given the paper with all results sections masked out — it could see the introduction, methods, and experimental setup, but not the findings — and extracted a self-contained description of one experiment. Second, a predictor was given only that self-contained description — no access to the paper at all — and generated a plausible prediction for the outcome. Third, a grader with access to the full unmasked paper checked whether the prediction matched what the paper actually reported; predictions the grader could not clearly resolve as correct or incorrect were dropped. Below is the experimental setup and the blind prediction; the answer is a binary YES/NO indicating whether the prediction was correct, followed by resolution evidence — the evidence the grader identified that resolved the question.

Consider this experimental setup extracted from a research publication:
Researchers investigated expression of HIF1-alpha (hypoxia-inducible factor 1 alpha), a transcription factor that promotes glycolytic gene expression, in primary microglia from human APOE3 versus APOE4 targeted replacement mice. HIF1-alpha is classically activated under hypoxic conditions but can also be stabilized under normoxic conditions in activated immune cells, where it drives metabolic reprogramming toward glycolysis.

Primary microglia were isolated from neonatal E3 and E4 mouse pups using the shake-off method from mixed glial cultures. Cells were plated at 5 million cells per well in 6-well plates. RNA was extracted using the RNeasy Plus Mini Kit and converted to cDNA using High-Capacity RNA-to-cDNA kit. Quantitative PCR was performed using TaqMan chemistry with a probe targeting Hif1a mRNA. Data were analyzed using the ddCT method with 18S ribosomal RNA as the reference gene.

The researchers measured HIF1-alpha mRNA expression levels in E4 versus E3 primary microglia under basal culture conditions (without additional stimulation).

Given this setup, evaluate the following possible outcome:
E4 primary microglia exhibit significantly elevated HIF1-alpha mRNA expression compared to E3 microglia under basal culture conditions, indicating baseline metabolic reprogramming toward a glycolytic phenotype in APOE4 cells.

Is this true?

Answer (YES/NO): YES